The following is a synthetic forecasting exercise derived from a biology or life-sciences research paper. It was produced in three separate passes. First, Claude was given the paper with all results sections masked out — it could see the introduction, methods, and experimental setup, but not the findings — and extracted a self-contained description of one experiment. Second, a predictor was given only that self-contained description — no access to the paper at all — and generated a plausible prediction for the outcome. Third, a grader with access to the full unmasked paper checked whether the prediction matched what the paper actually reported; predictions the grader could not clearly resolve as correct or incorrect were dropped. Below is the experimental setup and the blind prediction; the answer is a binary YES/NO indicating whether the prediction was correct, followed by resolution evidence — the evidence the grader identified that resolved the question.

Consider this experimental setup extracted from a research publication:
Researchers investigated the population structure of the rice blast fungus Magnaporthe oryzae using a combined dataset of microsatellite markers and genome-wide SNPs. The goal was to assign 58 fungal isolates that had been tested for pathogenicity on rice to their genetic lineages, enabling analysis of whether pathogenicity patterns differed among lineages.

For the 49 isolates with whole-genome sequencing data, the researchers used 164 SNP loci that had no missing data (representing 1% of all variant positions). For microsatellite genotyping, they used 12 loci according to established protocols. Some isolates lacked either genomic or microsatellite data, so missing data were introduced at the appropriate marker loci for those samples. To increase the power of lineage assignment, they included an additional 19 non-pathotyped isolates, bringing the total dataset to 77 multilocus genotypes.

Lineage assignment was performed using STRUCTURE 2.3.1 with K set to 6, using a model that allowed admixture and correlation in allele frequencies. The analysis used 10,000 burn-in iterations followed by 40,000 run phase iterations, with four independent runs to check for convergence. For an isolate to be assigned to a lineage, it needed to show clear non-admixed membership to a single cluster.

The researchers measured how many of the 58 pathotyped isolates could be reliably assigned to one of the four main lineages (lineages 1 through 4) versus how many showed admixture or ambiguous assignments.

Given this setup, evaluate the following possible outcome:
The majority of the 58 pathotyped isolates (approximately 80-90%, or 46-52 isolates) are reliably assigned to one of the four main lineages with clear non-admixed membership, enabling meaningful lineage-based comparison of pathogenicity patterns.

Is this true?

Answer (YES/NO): YES